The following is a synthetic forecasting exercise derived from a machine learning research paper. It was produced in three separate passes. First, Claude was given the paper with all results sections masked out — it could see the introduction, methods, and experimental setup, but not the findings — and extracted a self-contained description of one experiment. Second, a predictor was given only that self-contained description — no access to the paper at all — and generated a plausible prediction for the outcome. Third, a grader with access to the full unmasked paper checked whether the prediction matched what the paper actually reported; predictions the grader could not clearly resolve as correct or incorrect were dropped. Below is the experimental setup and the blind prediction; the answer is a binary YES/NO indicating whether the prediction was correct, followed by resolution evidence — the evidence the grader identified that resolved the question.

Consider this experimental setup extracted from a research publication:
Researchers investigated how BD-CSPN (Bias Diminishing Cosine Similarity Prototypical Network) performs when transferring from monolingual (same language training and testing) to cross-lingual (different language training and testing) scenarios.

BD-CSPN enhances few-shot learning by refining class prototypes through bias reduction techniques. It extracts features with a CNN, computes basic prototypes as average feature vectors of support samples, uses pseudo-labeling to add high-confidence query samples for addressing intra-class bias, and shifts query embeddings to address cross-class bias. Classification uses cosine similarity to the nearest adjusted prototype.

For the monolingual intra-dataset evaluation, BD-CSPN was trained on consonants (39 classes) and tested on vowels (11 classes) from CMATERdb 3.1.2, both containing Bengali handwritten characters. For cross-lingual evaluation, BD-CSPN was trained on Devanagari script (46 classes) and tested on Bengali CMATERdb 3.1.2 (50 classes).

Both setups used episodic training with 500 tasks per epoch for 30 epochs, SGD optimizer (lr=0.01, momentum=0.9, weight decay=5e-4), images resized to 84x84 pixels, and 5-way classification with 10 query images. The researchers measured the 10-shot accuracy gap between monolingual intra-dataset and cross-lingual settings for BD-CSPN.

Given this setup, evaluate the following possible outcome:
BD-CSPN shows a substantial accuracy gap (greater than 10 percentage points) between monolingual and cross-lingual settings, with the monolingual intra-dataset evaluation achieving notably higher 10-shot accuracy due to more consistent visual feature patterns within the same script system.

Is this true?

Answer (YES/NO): YES